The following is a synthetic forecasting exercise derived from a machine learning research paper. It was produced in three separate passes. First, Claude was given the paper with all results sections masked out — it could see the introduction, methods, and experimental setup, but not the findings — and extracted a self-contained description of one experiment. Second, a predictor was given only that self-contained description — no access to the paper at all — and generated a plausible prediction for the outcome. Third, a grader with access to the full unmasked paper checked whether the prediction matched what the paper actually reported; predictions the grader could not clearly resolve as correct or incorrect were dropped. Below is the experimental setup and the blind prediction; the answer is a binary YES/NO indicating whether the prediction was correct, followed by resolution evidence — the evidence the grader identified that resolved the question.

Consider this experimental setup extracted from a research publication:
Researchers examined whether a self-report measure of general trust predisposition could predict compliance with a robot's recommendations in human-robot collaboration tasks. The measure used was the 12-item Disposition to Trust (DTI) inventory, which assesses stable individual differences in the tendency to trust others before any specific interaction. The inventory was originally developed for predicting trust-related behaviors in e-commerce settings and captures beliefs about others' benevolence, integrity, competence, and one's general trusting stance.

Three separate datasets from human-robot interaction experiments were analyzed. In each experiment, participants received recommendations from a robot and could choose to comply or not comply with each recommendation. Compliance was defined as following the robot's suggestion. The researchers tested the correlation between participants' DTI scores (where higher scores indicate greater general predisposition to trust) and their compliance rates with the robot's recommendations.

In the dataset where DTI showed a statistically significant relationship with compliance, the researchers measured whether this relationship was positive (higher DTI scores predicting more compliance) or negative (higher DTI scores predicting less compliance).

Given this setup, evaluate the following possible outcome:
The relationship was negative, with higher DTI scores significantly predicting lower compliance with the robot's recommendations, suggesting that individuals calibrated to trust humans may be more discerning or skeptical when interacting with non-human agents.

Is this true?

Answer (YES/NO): YES